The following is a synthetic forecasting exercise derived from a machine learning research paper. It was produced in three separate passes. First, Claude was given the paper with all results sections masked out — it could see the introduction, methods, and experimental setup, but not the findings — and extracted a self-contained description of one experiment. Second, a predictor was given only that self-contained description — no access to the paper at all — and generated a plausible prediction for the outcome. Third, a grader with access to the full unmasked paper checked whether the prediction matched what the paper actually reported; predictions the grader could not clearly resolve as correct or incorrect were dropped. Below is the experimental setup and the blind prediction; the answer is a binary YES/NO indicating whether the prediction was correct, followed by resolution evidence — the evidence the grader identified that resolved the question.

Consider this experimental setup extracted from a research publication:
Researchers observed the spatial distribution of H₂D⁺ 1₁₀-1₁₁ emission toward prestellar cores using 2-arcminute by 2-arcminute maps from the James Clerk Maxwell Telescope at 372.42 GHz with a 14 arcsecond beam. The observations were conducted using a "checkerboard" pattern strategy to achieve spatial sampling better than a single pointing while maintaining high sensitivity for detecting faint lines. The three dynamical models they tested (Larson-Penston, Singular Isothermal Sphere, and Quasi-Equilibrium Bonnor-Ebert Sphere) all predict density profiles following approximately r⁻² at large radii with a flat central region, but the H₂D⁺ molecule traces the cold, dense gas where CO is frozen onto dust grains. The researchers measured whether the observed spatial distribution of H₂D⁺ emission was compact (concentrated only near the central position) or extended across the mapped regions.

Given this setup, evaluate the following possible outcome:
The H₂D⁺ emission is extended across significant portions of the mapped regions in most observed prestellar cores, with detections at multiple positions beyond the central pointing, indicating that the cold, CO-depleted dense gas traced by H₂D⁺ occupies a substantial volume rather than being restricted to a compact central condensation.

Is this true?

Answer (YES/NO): YES